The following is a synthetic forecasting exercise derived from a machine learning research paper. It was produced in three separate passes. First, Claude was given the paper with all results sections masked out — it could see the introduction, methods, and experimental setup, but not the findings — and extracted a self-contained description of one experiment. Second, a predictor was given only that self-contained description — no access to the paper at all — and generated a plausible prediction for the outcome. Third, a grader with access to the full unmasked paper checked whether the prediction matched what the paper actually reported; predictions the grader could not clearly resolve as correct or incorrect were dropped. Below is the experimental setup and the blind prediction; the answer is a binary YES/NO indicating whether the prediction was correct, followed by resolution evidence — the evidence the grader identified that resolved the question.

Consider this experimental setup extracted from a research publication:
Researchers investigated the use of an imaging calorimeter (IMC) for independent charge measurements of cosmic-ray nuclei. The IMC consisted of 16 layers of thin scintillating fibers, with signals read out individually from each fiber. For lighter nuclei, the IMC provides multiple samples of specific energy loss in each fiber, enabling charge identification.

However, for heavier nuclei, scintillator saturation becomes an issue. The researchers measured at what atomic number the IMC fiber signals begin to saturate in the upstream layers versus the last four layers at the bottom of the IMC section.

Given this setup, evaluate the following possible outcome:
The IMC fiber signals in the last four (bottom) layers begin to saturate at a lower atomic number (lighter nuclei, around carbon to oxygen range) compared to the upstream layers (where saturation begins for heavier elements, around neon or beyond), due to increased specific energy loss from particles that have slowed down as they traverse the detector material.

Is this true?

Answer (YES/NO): NO